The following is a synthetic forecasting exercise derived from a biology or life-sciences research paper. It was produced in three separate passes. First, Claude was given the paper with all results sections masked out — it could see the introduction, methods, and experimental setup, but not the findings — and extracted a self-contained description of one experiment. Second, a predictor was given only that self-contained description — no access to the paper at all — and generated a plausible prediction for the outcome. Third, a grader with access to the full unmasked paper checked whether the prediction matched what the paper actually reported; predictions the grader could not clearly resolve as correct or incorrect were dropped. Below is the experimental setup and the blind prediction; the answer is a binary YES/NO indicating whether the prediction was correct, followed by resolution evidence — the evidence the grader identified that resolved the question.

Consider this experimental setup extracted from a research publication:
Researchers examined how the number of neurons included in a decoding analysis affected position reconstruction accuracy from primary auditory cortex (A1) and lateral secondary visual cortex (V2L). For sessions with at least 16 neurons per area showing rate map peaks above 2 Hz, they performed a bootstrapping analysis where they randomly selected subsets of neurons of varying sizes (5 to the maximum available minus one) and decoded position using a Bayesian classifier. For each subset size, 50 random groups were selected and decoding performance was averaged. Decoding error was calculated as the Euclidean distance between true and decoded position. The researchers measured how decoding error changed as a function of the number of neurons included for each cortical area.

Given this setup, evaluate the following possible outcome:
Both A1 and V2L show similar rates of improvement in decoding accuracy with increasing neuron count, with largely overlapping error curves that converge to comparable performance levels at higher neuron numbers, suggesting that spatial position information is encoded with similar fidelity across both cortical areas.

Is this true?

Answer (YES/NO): NO